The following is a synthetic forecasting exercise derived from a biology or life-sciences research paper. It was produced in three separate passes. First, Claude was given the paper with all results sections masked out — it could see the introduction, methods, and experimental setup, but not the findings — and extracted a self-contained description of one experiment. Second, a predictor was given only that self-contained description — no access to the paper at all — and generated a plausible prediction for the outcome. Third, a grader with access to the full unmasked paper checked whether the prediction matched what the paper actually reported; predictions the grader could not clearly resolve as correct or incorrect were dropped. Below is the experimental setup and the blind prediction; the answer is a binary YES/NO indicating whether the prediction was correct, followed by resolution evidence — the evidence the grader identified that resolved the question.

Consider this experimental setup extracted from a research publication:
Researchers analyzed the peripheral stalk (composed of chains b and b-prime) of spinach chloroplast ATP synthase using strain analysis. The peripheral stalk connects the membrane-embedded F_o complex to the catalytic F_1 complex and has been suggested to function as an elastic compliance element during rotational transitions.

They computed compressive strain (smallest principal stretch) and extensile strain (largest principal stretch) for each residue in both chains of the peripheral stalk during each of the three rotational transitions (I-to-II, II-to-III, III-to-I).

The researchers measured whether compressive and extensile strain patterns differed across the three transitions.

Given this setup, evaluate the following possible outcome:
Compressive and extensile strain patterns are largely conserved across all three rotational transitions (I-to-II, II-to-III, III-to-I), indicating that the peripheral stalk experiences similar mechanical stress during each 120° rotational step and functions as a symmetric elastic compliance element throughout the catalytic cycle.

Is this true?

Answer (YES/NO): NO